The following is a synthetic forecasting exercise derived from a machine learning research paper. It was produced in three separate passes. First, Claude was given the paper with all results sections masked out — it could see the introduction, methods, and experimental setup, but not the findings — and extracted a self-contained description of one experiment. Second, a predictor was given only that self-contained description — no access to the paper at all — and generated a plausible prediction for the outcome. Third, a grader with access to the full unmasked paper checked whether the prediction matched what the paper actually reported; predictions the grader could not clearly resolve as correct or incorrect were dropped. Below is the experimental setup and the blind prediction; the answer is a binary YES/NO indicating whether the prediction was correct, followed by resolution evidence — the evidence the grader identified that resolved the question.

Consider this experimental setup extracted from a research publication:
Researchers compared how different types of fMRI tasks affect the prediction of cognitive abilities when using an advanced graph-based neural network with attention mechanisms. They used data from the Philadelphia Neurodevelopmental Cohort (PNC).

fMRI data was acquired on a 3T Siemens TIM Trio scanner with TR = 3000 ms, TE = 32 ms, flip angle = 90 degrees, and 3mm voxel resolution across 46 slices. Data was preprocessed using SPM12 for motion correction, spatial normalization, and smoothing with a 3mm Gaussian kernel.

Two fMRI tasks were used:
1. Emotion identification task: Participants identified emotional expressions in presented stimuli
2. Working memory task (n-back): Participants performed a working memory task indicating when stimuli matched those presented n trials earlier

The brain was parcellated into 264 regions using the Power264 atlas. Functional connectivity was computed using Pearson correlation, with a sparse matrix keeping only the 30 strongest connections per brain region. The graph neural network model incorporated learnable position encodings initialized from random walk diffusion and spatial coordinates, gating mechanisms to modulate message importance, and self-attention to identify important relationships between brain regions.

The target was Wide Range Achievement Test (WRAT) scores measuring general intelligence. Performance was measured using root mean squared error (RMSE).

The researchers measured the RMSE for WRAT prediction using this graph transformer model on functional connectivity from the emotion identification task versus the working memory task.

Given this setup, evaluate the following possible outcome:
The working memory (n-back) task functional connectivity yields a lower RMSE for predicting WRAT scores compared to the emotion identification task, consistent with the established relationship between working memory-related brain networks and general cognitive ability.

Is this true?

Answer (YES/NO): NO